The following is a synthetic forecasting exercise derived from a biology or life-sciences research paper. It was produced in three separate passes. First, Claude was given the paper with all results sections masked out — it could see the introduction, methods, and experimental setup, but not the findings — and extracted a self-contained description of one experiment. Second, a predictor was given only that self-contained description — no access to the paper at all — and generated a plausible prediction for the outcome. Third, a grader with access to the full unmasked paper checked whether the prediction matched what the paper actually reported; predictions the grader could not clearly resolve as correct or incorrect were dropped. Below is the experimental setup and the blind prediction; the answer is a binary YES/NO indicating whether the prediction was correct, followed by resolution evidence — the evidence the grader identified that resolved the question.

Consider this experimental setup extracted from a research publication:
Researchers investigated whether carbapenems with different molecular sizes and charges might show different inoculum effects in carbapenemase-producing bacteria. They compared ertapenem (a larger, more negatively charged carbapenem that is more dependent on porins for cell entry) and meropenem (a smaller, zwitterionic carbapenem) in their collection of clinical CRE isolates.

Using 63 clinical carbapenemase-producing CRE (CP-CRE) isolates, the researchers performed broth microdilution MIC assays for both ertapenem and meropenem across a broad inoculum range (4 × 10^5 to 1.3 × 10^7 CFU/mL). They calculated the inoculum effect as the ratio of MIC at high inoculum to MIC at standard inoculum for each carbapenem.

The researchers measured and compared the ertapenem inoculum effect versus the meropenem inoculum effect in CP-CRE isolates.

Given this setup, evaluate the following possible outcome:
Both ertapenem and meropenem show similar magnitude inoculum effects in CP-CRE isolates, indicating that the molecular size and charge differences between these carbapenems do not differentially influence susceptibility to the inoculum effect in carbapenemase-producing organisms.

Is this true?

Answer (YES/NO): YES